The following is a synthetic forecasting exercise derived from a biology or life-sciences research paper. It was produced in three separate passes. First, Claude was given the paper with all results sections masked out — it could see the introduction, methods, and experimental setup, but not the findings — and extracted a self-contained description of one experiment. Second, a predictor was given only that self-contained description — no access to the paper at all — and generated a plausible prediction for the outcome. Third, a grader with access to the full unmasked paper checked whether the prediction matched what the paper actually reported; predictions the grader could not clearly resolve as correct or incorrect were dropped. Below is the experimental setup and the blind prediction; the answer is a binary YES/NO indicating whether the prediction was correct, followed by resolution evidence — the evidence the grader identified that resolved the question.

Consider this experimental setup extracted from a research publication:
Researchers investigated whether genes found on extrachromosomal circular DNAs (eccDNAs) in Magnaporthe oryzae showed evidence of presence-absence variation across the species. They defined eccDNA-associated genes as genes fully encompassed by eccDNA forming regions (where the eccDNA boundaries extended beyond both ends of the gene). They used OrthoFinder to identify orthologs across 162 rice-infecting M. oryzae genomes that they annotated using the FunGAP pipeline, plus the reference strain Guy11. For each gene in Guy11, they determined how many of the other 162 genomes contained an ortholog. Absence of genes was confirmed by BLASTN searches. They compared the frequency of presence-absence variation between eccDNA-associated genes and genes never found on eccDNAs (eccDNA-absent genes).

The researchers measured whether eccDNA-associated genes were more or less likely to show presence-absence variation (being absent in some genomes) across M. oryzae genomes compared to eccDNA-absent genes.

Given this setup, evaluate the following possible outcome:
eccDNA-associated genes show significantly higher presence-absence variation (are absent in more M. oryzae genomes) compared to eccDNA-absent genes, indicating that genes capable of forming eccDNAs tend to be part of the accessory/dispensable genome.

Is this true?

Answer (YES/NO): YES